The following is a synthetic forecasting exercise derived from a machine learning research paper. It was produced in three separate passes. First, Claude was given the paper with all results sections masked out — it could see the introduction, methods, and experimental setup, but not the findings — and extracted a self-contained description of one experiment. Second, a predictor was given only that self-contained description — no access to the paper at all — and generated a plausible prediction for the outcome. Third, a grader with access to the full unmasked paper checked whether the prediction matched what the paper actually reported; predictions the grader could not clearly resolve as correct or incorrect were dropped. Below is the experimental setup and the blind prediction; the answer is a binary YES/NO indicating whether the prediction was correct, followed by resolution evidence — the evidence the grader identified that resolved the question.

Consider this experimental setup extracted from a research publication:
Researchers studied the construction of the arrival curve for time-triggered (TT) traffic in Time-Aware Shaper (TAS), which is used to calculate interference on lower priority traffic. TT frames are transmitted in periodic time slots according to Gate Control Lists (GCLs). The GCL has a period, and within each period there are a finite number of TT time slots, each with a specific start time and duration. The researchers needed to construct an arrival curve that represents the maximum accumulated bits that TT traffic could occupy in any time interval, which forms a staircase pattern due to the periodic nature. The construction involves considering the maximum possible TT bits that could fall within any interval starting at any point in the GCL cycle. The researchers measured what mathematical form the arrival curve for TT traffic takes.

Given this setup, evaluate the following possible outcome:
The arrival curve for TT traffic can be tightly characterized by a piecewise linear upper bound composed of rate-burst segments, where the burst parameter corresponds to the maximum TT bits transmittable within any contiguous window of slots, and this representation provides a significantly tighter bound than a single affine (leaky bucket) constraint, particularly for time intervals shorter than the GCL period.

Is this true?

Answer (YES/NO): NO